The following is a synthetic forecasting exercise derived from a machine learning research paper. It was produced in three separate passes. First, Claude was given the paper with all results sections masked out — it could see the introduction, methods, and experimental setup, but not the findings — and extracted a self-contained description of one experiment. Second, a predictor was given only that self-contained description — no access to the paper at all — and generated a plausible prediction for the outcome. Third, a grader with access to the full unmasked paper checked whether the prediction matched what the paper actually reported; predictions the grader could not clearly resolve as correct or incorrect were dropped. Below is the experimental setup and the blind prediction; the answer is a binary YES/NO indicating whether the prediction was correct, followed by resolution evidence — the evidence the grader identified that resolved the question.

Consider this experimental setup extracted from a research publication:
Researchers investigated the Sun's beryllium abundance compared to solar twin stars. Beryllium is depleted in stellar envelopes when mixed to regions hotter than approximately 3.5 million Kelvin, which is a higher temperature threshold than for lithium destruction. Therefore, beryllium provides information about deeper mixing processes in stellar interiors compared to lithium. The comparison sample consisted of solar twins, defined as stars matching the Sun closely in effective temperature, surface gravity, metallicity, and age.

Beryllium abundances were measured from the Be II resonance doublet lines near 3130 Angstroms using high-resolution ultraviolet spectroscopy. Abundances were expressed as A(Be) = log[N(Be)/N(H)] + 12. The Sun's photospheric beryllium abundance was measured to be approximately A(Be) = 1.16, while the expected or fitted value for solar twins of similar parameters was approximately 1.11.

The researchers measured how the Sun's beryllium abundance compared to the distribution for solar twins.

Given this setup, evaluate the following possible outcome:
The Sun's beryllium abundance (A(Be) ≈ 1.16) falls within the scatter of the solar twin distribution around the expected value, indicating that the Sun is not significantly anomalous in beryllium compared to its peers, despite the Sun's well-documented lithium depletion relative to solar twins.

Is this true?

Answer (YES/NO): NO